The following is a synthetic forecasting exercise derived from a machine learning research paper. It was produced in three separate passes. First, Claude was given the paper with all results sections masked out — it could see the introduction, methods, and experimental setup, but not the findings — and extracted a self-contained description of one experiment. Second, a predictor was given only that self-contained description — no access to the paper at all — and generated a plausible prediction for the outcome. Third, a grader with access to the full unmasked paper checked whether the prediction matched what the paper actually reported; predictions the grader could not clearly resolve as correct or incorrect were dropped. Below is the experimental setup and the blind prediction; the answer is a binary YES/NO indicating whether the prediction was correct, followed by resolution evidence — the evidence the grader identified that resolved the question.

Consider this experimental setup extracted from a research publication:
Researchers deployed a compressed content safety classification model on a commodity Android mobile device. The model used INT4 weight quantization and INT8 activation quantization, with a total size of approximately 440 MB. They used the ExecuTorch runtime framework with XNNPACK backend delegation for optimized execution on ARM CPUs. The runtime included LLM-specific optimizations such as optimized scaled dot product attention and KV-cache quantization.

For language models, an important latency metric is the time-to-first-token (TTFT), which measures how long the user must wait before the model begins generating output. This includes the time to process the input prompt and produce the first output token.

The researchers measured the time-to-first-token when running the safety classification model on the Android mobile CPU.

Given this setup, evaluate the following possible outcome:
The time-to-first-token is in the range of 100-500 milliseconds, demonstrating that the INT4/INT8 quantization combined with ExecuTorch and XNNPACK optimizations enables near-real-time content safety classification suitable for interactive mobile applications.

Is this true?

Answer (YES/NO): NO